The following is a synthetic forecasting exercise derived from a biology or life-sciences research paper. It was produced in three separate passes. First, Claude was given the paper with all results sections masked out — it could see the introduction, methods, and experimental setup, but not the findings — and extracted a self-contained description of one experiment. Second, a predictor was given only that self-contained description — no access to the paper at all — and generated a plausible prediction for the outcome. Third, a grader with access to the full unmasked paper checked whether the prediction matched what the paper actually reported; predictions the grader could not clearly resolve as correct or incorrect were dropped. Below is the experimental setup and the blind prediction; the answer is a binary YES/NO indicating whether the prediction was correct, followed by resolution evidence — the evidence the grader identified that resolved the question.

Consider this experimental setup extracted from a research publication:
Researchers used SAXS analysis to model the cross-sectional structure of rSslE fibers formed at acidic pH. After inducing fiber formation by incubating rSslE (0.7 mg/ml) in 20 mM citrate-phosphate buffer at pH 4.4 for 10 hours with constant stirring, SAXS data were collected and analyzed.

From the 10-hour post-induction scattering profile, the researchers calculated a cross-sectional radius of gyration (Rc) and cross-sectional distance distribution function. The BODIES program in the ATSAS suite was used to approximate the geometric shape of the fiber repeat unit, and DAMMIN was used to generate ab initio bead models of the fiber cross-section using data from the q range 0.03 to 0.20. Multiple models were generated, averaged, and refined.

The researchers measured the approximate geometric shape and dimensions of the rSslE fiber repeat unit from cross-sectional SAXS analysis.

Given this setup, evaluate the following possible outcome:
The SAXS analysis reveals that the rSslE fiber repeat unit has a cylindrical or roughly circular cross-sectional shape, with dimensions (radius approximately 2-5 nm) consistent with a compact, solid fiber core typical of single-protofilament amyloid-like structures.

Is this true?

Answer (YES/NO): YES